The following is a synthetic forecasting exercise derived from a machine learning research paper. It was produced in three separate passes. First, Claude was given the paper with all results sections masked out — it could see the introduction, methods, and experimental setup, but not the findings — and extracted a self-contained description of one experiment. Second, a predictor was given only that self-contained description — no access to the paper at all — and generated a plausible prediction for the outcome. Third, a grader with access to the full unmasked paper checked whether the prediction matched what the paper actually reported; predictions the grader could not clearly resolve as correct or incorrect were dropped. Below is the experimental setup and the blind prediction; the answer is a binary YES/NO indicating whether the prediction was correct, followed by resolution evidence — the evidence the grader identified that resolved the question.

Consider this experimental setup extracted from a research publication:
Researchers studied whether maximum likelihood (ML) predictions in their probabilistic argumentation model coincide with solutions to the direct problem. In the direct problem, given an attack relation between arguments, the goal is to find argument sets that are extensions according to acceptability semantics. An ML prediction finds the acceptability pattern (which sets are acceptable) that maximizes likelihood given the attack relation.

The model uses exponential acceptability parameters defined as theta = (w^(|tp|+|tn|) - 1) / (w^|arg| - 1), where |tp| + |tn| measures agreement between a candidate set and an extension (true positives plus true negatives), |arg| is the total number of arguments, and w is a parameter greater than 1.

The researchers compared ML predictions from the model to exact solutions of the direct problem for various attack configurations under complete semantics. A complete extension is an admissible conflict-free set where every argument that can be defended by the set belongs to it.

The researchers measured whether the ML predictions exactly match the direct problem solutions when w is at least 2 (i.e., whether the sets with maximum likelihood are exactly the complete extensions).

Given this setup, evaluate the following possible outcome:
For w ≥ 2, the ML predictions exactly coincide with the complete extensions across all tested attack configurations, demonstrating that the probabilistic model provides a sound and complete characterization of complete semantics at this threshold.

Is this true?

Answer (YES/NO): YES